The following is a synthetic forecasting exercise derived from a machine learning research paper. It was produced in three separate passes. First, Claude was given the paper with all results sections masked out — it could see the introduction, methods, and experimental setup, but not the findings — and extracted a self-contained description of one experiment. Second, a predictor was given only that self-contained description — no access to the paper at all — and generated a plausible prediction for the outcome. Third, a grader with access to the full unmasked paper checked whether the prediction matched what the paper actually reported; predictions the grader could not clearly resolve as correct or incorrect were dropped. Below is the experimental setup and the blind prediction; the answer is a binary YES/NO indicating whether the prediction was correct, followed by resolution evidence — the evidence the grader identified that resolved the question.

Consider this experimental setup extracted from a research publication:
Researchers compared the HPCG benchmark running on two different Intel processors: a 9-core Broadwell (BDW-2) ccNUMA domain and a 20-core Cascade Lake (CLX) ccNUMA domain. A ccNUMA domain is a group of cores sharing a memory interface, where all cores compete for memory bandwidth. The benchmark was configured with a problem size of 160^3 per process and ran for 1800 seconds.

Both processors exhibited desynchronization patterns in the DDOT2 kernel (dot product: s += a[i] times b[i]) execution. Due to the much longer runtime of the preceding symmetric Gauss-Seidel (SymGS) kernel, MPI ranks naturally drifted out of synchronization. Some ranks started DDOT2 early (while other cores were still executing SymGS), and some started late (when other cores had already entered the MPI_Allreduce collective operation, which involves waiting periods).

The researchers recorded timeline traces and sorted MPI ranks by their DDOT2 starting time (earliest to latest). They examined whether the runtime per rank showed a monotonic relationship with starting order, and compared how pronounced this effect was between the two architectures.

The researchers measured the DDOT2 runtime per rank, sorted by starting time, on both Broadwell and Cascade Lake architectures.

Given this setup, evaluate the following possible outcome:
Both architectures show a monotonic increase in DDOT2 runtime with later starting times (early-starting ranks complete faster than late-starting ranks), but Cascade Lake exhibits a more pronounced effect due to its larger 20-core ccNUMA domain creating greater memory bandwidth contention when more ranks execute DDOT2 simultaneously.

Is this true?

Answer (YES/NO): NO